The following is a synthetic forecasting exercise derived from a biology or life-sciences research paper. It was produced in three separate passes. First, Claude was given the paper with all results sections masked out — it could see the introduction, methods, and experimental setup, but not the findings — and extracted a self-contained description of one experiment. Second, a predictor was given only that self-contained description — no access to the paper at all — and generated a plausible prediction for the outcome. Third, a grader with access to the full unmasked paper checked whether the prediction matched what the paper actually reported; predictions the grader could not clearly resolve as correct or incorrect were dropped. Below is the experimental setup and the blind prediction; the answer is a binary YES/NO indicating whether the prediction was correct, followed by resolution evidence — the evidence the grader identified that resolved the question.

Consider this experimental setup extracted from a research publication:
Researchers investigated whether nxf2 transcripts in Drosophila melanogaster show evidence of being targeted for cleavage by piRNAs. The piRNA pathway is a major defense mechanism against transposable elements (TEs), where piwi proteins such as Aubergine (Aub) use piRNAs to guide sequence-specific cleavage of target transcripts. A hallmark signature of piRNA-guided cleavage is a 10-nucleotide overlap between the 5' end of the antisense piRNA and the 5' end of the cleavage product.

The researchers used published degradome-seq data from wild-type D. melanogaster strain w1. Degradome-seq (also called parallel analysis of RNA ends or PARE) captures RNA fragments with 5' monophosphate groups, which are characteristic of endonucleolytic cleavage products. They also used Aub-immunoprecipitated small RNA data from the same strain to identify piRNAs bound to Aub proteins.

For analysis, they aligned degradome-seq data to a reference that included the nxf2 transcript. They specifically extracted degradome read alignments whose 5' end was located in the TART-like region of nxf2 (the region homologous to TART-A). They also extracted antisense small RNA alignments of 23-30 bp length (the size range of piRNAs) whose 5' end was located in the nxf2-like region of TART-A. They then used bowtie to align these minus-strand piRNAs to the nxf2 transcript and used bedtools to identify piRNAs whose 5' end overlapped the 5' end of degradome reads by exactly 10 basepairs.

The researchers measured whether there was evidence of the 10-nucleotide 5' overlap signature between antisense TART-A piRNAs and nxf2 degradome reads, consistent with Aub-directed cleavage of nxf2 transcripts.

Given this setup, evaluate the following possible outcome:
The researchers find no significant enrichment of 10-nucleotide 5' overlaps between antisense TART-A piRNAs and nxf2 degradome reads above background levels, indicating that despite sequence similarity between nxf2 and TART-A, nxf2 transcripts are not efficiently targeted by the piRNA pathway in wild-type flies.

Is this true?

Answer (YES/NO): NO